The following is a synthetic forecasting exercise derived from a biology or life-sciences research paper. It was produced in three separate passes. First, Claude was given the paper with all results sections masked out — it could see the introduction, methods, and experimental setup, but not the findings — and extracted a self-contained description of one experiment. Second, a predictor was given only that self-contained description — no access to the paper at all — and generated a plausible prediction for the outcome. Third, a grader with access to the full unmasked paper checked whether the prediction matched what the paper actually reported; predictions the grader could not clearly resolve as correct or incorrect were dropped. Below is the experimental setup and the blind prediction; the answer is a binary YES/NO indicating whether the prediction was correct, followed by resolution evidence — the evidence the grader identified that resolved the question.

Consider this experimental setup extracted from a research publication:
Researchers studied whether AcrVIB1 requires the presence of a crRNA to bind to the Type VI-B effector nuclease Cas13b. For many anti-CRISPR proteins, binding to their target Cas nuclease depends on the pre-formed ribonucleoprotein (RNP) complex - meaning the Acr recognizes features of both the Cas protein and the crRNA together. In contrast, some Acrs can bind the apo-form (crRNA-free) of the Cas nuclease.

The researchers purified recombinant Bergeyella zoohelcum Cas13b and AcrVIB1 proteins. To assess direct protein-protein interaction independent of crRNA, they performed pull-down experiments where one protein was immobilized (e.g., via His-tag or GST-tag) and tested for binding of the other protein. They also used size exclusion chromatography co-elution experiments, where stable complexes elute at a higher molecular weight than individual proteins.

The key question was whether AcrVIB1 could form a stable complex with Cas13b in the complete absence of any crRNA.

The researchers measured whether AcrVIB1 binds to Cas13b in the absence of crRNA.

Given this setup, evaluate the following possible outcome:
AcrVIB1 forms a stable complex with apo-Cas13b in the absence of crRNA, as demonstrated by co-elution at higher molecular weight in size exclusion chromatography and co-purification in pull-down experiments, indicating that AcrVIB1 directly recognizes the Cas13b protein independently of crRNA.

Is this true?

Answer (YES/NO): YES